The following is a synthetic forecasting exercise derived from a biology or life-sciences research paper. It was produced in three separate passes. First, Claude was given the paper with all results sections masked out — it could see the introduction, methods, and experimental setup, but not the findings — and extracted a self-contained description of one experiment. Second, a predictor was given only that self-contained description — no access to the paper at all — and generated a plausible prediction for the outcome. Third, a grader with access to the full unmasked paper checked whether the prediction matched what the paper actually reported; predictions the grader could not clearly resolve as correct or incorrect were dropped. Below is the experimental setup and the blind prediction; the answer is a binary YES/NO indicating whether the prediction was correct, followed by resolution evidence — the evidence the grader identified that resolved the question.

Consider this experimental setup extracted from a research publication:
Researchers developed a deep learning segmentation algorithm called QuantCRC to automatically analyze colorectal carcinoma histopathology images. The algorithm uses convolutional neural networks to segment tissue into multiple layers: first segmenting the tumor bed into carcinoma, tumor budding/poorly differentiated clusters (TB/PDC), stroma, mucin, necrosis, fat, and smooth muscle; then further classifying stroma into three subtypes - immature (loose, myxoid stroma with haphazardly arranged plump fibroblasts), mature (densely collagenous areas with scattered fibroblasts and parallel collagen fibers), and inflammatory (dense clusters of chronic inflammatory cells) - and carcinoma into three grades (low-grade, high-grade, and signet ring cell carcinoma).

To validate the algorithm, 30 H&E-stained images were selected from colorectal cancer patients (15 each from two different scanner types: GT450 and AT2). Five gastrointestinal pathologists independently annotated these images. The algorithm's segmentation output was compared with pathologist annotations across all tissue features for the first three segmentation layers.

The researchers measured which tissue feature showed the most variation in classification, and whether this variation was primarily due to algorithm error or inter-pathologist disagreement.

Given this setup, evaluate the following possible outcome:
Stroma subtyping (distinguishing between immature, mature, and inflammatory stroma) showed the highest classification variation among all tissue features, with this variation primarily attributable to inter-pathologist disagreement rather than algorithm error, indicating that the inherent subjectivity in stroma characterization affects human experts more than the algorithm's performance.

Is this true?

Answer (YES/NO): YES